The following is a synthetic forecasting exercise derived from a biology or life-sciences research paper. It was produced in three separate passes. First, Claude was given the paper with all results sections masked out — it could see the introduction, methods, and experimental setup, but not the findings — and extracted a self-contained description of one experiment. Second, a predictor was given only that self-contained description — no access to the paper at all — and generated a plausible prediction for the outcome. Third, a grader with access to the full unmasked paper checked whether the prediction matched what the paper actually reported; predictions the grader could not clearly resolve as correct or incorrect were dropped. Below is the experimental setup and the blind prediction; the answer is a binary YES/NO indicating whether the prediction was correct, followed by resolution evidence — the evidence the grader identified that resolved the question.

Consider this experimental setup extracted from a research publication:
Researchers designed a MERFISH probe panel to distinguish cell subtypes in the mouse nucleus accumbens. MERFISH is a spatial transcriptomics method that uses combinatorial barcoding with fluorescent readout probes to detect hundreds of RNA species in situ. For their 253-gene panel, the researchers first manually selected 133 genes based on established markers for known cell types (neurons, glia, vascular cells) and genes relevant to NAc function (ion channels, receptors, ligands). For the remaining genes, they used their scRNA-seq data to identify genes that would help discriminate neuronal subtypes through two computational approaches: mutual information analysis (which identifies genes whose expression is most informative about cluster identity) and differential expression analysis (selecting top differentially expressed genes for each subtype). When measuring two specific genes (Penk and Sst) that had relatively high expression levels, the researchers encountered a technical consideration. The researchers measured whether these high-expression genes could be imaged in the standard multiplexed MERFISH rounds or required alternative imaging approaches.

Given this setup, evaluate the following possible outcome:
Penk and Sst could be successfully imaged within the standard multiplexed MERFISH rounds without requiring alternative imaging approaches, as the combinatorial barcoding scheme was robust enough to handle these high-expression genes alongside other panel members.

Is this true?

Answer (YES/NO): NO